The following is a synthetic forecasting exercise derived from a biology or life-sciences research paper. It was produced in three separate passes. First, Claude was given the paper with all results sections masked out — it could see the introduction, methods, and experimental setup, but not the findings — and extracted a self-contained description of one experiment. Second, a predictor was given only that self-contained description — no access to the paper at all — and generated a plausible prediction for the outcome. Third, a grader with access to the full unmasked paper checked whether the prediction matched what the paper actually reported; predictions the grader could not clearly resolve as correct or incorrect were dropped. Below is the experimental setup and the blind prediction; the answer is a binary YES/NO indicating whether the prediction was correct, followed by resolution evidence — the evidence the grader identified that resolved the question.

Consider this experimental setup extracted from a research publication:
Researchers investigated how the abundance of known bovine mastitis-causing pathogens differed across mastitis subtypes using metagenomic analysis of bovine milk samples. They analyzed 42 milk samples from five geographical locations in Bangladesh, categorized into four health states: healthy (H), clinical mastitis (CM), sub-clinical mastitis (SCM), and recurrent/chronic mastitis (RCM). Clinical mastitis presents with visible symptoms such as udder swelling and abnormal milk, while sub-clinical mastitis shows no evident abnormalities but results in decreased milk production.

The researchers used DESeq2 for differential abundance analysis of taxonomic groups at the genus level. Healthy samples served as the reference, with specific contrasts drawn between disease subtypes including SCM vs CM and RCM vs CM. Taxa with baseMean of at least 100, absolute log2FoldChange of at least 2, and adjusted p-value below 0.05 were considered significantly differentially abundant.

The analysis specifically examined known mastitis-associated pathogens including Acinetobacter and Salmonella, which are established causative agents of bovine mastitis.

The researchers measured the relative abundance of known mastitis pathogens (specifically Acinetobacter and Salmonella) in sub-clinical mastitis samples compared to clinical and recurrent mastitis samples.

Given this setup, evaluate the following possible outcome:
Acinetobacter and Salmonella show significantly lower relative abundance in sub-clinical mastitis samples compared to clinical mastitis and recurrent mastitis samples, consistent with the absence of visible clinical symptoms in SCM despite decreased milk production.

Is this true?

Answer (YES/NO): YES